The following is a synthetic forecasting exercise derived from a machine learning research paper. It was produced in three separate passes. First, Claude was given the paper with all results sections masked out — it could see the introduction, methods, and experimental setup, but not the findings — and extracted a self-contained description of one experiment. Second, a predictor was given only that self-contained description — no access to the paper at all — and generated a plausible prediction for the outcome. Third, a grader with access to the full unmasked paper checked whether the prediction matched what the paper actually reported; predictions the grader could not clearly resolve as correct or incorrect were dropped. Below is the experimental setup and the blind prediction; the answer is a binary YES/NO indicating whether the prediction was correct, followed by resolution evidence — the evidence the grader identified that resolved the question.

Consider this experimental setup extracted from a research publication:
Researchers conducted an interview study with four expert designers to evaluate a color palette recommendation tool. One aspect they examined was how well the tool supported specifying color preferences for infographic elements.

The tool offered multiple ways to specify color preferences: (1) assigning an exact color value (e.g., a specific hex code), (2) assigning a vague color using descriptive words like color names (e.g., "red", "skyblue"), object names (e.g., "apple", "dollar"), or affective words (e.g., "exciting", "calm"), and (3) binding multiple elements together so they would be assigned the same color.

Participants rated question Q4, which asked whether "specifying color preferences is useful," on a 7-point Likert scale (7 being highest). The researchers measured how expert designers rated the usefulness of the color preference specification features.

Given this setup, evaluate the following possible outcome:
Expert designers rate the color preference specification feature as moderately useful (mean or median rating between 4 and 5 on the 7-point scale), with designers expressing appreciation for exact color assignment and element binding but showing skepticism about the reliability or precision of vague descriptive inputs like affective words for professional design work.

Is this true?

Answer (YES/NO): NO